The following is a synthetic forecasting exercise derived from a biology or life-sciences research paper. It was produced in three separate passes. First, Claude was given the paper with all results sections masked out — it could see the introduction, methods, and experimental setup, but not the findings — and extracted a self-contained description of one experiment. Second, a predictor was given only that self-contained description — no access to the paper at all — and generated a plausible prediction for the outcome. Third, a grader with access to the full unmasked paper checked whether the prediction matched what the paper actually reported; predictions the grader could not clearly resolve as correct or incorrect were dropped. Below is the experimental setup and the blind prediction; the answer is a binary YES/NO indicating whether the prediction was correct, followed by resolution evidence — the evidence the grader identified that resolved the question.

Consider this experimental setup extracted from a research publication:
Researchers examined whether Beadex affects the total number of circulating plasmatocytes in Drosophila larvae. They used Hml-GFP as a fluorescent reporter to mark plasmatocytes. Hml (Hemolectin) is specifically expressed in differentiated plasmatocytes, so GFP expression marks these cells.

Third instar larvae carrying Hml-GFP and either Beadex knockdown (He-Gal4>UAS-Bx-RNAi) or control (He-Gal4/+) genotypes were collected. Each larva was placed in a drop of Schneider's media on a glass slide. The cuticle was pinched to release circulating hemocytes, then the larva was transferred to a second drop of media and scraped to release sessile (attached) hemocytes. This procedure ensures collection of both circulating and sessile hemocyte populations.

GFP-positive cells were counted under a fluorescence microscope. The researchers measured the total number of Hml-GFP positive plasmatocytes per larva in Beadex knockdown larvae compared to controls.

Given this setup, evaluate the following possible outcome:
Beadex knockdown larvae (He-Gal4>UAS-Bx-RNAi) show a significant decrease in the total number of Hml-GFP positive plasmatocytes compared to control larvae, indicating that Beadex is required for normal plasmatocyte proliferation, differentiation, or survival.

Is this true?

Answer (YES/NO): YES